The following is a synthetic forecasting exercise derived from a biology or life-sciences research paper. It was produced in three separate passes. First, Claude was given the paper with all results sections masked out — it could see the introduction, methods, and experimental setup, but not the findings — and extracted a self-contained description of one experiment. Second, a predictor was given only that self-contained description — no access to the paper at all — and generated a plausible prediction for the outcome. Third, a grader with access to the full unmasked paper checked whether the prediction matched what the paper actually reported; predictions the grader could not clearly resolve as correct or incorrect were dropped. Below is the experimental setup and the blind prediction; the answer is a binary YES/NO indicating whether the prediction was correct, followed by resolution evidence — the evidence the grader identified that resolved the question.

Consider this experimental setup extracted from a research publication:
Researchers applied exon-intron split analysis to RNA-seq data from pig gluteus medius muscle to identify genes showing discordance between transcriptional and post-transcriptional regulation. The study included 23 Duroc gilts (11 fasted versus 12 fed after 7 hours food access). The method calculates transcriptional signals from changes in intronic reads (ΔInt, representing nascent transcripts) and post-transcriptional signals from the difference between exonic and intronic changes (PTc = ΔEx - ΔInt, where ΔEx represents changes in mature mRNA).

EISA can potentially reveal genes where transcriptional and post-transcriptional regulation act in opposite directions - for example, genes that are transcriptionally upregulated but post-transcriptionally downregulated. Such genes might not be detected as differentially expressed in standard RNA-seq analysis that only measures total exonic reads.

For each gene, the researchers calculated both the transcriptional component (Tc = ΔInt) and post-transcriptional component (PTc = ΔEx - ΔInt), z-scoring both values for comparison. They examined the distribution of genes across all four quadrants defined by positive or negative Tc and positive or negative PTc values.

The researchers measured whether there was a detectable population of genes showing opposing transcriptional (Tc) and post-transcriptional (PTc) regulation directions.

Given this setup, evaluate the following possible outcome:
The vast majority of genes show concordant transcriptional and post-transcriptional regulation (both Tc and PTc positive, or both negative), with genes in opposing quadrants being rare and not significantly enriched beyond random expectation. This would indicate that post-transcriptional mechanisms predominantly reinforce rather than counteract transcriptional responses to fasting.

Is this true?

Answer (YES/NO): NO